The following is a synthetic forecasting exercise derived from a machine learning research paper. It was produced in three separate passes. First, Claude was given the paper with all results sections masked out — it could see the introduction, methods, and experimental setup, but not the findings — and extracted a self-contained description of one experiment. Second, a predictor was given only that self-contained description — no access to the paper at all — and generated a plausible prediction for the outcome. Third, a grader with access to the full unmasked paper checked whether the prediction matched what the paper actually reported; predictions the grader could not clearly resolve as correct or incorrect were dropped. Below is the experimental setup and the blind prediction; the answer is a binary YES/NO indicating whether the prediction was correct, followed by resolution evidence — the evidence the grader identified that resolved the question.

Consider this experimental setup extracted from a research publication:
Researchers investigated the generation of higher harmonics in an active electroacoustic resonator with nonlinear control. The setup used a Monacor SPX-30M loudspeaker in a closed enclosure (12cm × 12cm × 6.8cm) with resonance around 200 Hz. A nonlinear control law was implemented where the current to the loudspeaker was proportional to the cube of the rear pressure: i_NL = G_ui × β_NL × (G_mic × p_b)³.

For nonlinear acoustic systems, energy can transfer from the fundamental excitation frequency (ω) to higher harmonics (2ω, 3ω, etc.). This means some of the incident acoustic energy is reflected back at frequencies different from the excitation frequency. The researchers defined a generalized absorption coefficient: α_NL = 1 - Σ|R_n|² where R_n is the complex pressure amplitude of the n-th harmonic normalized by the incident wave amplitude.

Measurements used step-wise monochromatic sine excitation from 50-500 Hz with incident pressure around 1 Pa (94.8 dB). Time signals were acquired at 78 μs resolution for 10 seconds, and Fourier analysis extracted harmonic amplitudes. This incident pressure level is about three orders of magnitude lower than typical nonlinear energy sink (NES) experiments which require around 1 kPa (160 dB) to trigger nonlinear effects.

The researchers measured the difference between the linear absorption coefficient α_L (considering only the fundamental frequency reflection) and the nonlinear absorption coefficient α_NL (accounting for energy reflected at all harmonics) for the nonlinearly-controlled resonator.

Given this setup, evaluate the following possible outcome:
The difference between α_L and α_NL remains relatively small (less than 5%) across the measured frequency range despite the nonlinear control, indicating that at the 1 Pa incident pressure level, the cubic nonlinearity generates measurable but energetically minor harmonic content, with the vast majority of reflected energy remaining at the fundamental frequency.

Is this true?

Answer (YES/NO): YES